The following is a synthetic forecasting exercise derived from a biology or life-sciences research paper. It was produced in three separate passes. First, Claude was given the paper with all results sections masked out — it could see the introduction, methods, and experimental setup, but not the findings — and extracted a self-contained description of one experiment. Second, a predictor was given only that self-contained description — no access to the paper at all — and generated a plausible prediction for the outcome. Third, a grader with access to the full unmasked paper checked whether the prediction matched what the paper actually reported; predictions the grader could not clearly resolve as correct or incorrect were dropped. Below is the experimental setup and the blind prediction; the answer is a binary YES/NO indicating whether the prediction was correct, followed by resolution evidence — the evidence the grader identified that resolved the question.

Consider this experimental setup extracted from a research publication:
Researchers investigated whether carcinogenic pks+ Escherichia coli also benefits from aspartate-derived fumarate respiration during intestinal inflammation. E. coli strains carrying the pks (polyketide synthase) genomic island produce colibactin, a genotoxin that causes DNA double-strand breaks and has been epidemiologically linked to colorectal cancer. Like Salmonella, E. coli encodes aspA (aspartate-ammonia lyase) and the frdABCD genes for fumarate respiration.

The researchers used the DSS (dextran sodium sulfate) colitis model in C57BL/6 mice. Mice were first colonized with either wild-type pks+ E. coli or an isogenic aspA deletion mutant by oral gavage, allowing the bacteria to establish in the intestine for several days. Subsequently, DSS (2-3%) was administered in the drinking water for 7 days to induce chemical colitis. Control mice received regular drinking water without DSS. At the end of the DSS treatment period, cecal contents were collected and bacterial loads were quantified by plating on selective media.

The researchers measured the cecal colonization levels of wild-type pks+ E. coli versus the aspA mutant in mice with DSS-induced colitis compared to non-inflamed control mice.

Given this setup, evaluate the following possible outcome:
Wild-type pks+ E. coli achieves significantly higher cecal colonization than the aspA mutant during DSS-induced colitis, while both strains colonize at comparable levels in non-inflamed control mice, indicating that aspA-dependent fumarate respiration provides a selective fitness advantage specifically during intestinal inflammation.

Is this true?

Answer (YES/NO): YES